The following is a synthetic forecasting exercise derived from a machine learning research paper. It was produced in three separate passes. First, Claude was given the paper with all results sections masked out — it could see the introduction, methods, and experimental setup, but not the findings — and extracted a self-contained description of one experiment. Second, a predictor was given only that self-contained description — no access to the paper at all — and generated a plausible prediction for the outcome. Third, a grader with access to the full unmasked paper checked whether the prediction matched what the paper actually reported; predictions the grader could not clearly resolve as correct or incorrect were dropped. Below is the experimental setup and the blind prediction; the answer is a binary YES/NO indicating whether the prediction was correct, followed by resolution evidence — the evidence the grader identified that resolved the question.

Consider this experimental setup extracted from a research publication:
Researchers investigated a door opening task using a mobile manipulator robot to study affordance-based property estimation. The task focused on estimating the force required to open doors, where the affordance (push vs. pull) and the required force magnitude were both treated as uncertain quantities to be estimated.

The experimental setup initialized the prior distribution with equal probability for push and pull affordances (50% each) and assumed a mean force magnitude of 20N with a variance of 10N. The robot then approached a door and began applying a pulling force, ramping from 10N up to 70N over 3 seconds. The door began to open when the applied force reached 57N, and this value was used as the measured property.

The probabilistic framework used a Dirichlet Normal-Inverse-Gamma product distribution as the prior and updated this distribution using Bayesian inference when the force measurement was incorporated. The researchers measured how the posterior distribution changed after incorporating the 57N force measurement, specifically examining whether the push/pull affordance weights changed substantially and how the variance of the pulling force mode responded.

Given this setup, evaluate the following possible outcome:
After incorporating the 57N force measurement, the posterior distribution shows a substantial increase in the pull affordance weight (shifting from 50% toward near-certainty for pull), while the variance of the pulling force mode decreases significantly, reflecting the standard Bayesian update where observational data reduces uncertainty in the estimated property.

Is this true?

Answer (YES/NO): NO